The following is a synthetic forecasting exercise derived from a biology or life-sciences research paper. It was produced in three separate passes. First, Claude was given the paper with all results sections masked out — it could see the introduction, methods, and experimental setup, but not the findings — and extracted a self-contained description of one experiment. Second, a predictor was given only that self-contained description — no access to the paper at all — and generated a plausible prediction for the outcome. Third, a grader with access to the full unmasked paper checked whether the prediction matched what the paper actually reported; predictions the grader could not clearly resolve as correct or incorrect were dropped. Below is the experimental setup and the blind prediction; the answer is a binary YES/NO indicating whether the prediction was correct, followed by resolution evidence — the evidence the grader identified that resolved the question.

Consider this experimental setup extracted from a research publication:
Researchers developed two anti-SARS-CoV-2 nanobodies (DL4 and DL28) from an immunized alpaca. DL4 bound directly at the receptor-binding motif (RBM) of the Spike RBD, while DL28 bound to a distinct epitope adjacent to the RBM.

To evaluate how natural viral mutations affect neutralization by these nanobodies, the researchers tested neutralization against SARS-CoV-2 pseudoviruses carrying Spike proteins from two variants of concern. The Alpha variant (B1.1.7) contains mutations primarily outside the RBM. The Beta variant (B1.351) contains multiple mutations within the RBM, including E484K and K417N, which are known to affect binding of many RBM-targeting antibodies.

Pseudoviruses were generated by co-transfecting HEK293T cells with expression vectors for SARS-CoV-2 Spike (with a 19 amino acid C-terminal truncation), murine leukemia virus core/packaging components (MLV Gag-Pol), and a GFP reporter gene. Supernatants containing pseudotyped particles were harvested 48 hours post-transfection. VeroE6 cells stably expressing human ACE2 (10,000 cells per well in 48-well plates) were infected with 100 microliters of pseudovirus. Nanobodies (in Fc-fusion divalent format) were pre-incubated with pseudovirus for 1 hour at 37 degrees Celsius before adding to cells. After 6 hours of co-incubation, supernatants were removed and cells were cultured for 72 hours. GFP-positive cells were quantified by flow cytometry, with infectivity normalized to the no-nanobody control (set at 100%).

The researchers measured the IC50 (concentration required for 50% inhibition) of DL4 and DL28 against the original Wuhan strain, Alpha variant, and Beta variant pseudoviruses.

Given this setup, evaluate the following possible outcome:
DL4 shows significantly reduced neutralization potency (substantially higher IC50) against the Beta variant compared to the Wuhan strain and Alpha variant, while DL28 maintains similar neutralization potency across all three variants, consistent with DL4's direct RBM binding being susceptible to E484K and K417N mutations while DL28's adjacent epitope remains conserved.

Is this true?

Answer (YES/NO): NO